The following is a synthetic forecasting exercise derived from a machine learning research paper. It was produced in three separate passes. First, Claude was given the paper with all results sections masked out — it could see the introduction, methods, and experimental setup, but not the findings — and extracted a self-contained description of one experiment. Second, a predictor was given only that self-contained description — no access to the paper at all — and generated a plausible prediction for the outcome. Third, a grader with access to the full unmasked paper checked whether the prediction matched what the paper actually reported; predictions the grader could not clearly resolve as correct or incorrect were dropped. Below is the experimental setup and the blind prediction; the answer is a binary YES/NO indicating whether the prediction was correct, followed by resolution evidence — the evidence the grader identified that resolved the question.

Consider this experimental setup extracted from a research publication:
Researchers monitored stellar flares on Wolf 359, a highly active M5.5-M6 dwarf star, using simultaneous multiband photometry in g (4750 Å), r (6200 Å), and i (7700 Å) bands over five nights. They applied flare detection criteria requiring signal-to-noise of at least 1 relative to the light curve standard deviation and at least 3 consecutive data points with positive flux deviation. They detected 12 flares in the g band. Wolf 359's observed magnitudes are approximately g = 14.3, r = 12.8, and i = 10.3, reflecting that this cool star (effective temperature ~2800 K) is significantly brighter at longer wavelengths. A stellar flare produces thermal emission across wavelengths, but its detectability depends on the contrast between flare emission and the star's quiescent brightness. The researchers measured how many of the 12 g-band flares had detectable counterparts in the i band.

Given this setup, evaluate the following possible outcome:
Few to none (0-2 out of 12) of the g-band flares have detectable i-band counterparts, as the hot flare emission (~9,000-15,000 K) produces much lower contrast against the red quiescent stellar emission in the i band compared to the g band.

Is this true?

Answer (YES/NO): NO